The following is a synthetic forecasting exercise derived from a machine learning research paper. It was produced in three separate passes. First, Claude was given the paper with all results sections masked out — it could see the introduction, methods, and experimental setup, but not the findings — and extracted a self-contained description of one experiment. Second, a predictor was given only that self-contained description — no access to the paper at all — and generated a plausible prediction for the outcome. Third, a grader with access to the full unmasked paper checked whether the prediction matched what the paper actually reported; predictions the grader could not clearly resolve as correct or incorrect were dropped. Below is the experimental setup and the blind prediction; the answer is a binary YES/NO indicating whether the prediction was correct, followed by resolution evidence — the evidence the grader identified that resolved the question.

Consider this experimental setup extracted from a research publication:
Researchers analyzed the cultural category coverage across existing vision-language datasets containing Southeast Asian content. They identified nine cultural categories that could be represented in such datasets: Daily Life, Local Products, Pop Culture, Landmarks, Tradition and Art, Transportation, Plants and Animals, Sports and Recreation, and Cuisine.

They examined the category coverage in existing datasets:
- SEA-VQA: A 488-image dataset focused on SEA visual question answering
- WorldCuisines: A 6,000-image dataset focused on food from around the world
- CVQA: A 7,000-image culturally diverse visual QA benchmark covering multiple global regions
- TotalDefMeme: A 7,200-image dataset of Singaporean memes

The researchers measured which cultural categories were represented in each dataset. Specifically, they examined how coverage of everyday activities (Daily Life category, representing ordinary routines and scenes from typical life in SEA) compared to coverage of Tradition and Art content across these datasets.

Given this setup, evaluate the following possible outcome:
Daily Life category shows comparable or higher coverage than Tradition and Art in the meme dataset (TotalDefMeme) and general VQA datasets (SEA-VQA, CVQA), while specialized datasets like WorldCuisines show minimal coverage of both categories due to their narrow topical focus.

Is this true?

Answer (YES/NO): NO